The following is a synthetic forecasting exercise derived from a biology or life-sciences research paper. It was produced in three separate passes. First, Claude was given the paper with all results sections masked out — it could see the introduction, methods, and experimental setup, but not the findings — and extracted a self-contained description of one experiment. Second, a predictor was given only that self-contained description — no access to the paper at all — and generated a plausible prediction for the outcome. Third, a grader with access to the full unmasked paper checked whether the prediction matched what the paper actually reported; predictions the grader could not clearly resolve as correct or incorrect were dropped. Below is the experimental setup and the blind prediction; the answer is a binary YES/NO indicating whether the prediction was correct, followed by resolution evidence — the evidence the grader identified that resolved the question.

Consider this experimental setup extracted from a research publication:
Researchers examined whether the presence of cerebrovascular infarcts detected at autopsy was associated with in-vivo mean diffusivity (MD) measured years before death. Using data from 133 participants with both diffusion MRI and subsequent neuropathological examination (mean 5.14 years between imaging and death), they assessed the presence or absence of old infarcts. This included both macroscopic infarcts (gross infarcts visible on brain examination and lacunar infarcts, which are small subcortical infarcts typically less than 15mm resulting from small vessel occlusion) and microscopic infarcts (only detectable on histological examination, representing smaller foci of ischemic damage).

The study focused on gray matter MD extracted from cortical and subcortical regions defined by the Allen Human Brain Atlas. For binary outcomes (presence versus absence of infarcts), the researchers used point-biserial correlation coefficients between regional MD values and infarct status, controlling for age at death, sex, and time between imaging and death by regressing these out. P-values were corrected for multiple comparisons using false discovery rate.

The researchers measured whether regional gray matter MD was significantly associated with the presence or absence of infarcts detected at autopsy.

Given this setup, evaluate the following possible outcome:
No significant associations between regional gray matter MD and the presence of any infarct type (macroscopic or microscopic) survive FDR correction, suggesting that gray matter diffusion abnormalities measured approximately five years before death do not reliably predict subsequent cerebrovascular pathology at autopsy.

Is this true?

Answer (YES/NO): NO